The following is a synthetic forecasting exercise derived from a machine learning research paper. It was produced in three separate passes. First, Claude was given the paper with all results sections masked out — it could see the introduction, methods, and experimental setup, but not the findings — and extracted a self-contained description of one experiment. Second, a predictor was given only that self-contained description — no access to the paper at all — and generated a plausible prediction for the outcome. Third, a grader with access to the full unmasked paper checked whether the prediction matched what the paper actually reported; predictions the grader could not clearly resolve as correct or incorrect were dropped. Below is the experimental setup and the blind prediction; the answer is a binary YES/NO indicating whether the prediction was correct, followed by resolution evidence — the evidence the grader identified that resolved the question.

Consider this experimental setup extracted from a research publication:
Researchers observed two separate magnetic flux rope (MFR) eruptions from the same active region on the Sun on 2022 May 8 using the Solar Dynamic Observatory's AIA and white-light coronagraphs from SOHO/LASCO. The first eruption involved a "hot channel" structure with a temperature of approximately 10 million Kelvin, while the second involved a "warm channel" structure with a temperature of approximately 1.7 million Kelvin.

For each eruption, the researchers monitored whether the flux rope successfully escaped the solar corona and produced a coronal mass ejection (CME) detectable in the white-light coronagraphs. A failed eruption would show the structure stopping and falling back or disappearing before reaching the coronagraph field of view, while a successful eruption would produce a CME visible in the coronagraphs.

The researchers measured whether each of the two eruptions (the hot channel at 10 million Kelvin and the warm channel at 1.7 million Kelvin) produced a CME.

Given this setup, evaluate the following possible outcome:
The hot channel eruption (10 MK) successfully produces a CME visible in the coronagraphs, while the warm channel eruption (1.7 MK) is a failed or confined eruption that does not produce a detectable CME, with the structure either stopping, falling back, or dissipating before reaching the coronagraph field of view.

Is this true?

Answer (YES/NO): NO